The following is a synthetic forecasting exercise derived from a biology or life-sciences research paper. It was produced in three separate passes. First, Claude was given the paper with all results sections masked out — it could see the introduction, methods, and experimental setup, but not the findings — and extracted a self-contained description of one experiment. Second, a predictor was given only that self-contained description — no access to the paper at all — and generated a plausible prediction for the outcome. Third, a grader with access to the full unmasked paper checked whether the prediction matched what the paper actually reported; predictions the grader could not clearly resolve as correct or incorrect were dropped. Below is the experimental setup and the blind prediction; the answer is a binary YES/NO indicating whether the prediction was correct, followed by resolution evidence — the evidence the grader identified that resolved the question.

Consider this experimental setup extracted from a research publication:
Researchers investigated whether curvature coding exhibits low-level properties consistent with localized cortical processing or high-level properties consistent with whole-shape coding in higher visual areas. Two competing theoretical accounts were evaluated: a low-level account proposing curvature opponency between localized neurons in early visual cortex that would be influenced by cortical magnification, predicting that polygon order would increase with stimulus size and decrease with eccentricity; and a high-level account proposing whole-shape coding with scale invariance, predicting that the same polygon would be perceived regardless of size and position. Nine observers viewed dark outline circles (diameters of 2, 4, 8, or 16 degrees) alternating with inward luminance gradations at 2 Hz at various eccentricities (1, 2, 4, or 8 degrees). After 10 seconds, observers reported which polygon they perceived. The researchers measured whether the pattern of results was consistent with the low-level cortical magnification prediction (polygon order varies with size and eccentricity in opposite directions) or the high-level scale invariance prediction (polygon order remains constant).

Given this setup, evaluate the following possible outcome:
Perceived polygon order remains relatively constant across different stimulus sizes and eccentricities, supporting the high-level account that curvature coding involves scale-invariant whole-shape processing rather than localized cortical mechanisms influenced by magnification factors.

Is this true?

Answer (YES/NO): NO